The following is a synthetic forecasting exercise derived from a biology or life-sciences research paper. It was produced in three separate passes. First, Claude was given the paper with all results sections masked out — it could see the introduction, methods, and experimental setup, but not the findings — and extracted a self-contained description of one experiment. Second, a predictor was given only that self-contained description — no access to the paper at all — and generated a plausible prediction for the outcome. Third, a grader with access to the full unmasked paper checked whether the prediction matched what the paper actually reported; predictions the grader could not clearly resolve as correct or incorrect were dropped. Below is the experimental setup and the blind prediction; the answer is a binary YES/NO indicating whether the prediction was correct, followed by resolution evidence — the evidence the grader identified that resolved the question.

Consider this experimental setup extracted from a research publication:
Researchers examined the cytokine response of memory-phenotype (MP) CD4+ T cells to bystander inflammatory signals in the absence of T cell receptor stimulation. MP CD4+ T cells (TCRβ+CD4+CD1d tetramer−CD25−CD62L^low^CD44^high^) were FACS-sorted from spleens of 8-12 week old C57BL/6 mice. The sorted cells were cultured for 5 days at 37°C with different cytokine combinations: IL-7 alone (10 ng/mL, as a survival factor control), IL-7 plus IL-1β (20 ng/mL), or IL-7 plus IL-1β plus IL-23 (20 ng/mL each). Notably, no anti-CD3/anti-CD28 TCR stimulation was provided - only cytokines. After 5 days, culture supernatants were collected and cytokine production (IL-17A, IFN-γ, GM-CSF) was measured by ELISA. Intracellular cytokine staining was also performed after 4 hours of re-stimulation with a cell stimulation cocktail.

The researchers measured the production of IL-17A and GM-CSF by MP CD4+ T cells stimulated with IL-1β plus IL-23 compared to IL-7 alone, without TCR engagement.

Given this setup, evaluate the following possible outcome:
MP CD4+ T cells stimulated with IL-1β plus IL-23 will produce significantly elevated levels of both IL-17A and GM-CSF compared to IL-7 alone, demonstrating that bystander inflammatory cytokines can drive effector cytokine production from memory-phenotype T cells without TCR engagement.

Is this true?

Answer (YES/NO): YES